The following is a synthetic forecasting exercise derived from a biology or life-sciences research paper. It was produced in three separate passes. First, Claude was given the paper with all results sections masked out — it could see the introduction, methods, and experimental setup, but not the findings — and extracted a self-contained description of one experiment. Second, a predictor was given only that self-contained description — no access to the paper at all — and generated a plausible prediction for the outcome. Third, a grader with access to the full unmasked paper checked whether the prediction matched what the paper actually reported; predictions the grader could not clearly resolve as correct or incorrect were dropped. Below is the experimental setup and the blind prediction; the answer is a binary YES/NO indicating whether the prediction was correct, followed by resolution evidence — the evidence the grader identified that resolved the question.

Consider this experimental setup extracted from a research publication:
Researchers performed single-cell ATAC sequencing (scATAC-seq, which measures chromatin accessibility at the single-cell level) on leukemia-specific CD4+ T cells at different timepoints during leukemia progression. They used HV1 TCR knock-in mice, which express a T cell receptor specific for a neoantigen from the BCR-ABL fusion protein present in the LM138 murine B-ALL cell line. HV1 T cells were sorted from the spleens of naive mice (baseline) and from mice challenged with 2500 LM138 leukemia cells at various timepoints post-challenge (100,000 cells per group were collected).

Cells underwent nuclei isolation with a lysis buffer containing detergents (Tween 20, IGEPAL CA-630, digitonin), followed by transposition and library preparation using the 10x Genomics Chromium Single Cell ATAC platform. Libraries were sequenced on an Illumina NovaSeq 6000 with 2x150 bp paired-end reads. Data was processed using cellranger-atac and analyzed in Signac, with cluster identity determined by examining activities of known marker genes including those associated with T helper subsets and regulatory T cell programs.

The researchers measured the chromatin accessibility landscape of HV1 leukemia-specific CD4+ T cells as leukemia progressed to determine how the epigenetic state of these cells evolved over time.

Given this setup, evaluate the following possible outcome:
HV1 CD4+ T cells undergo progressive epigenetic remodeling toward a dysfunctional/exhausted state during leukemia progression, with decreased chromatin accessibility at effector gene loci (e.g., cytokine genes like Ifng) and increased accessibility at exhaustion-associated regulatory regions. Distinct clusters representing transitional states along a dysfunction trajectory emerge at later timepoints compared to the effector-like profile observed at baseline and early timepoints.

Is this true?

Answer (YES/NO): NO